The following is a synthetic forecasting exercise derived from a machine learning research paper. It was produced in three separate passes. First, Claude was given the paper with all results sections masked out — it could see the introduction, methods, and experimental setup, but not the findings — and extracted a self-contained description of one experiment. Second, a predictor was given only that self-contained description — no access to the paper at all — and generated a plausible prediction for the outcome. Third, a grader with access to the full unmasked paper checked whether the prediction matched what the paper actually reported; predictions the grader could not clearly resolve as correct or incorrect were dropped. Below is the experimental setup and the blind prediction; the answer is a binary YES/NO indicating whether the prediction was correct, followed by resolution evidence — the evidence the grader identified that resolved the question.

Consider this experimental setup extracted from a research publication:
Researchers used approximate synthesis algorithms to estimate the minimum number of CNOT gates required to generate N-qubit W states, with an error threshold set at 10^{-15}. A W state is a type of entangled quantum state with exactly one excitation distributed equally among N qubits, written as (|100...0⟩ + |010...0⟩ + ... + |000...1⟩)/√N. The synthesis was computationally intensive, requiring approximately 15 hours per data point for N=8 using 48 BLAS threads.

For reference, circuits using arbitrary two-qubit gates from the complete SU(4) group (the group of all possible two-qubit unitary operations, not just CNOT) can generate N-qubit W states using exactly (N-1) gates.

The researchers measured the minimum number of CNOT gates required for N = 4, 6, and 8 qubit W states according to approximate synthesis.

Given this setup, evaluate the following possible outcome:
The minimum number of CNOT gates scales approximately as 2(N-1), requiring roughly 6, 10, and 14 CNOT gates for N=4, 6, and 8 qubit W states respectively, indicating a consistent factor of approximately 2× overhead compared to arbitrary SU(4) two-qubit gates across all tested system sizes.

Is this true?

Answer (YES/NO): NO